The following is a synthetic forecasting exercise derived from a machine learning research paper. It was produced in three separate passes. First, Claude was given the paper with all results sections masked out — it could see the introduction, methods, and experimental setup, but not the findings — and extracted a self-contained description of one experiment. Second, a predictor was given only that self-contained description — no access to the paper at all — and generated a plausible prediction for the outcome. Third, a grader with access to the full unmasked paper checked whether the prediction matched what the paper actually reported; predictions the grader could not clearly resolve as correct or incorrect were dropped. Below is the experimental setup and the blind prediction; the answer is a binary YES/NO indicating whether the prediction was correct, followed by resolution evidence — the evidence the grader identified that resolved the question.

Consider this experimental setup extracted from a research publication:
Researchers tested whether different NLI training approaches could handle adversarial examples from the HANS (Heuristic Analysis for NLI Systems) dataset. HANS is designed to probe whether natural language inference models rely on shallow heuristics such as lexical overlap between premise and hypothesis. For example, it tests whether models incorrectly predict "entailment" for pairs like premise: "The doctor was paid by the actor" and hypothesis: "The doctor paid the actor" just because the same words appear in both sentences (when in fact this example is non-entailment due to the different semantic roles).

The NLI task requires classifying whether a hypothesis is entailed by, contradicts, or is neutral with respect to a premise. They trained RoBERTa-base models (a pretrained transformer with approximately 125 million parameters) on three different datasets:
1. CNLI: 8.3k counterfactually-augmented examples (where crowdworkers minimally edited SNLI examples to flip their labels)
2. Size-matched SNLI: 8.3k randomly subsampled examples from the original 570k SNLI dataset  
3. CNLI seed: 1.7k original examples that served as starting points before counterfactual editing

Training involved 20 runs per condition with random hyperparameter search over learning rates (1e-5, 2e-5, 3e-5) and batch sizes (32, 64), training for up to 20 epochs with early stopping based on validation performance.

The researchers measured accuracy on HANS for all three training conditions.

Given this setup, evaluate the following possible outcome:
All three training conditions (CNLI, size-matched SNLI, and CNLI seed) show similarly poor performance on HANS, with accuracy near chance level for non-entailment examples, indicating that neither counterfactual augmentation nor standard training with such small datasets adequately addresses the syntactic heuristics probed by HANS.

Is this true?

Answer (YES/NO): NO